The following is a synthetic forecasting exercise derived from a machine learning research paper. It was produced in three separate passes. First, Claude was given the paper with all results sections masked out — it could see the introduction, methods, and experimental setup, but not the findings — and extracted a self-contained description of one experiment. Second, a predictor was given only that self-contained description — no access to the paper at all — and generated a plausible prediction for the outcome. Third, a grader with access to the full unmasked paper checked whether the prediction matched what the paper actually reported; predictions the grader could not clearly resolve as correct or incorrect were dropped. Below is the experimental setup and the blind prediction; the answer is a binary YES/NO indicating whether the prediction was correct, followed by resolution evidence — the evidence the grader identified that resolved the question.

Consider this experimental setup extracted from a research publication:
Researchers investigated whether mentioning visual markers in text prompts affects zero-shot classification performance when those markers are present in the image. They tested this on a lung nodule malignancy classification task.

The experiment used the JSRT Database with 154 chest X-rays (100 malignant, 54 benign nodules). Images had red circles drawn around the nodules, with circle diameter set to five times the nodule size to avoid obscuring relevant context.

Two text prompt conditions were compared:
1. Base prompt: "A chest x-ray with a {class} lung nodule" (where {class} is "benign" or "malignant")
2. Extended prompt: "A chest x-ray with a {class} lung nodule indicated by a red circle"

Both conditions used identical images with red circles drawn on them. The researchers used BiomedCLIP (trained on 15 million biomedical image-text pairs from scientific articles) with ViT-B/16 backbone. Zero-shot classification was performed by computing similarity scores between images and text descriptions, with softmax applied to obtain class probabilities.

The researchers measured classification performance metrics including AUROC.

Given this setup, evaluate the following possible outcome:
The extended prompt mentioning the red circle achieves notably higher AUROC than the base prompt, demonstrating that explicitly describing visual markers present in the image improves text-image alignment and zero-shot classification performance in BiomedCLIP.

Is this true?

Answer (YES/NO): YES